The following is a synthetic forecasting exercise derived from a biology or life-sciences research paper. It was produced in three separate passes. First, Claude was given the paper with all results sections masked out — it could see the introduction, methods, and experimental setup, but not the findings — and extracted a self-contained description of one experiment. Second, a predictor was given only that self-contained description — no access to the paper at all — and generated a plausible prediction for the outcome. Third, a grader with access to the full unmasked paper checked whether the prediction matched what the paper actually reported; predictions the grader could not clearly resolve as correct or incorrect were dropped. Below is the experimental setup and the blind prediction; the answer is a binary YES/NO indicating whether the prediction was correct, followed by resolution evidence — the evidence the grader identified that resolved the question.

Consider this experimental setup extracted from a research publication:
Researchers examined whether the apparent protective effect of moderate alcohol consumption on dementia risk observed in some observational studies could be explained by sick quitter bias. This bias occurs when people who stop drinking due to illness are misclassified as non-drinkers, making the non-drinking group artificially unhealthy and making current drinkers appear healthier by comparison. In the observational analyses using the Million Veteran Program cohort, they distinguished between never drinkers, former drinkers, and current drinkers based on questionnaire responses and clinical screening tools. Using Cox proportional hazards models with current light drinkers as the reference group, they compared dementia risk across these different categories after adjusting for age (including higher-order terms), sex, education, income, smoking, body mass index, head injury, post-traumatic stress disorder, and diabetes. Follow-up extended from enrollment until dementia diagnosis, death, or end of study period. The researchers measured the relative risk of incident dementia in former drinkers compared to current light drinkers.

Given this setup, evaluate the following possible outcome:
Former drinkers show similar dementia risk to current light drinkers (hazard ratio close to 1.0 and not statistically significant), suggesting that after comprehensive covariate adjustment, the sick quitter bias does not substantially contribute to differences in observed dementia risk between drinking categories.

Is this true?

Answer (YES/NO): NO